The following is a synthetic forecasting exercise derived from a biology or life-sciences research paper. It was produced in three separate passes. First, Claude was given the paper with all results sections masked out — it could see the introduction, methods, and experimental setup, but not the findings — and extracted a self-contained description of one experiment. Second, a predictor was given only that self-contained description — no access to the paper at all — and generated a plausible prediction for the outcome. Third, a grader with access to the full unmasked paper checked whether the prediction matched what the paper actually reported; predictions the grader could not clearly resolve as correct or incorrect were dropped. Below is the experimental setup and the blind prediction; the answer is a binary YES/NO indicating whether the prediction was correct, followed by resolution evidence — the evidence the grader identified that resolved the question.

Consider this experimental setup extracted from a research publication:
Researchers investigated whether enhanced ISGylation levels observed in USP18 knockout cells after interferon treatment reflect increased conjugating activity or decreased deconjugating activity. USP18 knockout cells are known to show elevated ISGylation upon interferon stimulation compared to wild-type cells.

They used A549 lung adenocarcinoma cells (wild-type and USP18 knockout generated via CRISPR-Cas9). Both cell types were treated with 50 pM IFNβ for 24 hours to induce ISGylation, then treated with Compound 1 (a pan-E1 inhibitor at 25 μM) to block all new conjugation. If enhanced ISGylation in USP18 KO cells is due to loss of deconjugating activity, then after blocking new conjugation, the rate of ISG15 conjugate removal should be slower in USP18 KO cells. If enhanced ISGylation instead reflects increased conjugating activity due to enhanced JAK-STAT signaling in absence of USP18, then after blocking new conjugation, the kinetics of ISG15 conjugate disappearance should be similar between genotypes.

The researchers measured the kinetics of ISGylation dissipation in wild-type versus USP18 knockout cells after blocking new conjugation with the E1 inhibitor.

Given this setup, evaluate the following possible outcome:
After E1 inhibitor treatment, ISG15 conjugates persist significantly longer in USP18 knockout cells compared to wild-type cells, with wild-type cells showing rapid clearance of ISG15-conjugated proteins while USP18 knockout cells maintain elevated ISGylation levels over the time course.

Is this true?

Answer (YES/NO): NO